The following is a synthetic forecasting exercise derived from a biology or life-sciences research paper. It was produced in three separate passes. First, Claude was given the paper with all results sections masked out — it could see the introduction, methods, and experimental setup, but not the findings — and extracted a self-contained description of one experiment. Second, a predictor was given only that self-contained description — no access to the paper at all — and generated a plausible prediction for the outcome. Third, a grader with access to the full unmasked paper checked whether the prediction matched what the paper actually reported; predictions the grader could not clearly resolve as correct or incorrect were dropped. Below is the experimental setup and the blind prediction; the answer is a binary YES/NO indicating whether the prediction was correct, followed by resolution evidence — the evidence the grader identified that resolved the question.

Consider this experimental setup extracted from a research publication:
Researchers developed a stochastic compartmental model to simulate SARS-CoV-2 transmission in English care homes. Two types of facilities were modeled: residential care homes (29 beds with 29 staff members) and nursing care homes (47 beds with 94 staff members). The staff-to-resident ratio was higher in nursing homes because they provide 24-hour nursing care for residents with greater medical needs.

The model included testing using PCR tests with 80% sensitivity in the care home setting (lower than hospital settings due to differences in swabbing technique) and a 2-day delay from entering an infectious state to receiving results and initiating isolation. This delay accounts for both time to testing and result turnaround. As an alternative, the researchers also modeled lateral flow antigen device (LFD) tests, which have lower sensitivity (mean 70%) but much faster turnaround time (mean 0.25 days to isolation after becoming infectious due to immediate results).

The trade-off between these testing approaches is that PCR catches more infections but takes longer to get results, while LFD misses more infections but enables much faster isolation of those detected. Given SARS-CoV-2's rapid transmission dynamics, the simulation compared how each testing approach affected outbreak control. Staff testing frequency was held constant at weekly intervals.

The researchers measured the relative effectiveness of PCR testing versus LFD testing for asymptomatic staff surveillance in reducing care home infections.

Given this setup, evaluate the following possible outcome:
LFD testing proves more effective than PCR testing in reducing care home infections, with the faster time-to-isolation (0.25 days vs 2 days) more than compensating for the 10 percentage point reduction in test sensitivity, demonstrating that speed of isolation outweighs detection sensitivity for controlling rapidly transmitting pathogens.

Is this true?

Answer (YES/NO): YES